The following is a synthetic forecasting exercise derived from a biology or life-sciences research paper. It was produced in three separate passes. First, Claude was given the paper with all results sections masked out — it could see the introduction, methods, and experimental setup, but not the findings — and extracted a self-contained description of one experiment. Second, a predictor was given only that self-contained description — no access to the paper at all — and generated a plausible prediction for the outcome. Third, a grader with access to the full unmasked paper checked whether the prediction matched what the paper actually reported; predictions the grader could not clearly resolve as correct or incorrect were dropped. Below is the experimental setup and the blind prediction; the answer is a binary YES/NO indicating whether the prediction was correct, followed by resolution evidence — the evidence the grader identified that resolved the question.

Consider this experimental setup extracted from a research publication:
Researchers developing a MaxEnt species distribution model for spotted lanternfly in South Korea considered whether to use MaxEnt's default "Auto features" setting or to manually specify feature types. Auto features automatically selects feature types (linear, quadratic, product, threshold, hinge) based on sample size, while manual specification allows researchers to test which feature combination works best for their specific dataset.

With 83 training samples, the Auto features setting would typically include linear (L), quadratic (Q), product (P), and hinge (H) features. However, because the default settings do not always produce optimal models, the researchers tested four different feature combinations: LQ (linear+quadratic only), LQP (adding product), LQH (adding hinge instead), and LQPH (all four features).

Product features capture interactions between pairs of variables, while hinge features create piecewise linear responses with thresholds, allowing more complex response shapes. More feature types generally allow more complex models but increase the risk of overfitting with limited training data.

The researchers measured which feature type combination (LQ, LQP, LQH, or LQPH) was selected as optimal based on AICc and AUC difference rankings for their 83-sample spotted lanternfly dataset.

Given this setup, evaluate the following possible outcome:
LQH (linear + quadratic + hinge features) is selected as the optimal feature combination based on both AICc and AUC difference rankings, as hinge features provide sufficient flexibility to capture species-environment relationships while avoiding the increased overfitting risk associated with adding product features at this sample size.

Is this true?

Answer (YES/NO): NO